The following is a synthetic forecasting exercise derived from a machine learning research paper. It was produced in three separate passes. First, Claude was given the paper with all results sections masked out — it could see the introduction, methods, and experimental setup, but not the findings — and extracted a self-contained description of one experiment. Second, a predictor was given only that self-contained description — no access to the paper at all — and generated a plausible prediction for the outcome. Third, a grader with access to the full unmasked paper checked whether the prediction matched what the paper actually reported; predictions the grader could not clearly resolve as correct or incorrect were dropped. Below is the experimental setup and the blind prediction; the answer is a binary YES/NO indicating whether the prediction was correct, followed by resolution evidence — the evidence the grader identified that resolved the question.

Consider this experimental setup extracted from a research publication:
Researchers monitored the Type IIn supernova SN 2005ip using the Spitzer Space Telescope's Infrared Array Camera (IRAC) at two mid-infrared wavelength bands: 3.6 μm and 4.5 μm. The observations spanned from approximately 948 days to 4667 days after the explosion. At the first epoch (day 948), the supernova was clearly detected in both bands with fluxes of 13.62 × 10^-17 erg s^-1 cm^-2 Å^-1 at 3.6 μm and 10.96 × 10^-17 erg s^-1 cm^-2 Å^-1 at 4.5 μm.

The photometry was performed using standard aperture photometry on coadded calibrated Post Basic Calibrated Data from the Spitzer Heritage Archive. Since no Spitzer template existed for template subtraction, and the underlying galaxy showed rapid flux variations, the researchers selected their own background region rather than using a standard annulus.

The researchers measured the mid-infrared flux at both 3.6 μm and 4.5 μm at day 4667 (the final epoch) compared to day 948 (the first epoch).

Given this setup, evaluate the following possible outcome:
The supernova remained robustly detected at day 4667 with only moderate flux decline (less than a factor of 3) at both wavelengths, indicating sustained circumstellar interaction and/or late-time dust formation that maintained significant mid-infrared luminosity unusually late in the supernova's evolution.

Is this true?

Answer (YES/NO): NO